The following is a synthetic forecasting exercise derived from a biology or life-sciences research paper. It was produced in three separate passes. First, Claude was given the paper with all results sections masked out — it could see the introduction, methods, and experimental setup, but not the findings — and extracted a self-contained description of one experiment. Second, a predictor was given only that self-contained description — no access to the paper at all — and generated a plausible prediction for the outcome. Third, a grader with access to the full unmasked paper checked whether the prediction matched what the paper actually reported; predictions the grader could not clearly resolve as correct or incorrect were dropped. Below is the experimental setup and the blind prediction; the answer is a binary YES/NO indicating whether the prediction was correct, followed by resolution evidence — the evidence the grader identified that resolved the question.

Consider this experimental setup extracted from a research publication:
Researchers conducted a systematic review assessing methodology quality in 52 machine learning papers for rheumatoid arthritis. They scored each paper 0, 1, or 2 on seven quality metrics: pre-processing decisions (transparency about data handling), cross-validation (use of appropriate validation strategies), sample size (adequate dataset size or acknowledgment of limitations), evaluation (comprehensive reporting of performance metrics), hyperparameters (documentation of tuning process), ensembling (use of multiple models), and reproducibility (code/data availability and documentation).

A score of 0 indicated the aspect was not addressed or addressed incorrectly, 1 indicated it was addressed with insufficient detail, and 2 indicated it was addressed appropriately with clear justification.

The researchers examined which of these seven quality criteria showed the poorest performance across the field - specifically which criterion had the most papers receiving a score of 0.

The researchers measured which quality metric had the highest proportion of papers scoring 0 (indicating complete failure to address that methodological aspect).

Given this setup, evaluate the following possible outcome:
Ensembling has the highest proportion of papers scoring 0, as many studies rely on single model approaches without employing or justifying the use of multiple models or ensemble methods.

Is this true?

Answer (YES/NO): NO